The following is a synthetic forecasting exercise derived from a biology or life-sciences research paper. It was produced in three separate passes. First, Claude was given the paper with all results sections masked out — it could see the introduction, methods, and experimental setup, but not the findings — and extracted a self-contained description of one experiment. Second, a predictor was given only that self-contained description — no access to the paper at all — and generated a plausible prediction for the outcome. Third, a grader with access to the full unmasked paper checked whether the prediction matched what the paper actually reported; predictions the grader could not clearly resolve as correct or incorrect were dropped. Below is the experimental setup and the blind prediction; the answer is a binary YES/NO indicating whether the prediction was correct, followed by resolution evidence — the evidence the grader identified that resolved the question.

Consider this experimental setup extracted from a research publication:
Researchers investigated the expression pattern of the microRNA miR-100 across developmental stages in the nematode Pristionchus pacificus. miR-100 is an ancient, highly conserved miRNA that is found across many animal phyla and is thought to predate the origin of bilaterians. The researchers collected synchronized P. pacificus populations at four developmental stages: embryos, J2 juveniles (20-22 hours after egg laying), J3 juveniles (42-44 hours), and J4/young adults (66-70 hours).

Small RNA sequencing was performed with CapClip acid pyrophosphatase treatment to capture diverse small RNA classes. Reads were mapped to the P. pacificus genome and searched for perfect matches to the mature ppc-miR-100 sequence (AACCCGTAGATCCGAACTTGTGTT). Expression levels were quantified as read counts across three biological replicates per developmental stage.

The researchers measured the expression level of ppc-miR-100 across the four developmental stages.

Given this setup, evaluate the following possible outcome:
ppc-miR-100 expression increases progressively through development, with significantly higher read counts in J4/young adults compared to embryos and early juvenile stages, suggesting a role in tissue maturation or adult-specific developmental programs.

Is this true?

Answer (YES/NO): NO